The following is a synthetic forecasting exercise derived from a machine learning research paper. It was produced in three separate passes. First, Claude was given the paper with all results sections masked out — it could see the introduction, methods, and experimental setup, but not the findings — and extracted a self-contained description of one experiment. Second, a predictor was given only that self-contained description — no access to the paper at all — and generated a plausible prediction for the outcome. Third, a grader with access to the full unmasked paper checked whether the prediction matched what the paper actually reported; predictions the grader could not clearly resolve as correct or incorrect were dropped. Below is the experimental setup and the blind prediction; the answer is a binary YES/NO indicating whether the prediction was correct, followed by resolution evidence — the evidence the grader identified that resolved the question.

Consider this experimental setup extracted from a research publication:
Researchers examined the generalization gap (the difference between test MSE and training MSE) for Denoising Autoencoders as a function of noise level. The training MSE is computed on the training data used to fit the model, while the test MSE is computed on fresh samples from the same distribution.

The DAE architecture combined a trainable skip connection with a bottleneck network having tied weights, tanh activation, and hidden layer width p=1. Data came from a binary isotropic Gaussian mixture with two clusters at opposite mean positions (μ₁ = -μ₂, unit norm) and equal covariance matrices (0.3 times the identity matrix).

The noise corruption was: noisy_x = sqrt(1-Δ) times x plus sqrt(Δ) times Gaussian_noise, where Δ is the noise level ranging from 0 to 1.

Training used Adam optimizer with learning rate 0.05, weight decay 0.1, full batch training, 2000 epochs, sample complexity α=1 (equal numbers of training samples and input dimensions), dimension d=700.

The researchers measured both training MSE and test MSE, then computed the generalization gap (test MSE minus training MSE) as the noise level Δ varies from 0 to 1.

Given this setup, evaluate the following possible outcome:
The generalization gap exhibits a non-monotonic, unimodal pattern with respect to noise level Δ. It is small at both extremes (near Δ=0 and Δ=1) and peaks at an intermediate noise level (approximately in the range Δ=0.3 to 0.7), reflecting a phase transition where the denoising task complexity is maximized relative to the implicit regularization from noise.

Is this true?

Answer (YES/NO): NO